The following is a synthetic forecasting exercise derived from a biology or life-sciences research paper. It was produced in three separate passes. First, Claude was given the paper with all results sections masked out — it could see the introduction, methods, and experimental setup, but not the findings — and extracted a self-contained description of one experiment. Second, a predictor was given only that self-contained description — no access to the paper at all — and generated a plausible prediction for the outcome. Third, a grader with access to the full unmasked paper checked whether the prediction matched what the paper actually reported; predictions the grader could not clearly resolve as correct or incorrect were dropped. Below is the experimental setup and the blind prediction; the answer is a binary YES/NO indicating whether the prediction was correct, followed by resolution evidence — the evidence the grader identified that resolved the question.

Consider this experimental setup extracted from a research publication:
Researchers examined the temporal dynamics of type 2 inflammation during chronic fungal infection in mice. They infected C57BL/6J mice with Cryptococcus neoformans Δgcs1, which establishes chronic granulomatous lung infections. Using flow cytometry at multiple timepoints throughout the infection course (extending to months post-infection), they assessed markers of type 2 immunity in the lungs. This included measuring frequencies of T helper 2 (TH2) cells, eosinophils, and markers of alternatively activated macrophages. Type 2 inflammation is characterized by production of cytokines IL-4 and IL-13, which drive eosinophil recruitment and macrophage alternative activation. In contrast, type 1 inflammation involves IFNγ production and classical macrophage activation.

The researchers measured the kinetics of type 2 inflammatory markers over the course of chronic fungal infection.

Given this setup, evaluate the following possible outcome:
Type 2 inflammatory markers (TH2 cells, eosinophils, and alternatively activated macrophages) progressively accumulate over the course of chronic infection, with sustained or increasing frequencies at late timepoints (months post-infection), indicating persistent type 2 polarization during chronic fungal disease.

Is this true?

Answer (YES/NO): NO